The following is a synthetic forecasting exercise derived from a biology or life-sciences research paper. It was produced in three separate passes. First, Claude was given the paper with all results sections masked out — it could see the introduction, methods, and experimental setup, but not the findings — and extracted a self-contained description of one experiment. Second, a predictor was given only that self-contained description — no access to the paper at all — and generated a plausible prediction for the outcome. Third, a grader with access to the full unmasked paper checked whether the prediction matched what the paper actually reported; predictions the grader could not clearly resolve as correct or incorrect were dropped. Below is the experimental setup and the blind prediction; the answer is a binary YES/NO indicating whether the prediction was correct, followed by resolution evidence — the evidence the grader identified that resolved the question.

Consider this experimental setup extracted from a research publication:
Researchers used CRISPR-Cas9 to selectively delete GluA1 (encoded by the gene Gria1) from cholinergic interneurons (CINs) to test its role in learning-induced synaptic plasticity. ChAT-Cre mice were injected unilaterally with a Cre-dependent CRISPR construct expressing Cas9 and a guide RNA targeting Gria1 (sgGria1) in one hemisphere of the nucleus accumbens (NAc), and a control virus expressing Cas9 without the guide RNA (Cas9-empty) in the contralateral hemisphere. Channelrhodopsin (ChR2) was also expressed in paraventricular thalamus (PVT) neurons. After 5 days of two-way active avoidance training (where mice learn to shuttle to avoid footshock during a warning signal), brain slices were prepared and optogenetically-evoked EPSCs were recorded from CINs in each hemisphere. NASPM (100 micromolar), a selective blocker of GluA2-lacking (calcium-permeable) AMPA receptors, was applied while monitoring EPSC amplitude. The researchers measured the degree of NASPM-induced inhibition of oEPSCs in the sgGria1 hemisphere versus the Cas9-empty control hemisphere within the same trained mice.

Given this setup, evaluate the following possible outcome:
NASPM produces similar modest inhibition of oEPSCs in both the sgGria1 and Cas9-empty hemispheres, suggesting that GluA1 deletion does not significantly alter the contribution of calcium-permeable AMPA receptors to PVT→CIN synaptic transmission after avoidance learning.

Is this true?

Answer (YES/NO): NO